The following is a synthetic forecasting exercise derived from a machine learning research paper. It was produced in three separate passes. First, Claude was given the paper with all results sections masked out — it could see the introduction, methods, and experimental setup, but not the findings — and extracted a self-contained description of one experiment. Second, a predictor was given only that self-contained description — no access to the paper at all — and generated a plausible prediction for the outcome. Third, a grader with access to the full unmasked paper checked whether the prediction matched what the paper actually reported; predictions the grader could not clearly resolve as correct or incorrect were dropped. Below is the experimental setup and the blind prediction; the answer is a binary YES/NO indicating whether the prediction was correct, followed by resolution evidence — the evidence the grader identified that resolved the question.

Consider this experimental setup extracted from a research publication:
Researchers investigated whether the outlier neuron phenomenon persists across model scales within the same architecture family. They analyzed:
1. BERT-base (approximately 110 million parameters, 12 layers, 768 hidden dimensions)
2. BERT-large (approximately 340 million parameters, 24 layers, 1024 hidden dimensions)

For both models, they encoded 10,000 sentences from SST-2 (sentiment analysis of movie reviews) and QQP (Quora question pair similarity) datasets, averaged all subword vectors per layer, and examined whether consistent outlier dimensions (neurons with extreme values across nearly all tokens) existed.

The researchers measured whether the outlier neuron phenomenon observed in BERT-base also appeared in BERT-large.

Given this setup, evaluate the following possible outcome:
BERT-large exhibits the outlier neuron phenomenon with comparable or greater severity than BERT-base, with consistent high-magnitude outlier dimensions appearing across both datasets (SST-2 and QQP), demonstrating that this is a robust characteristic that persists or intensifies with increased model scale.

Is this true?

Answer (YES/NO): YES